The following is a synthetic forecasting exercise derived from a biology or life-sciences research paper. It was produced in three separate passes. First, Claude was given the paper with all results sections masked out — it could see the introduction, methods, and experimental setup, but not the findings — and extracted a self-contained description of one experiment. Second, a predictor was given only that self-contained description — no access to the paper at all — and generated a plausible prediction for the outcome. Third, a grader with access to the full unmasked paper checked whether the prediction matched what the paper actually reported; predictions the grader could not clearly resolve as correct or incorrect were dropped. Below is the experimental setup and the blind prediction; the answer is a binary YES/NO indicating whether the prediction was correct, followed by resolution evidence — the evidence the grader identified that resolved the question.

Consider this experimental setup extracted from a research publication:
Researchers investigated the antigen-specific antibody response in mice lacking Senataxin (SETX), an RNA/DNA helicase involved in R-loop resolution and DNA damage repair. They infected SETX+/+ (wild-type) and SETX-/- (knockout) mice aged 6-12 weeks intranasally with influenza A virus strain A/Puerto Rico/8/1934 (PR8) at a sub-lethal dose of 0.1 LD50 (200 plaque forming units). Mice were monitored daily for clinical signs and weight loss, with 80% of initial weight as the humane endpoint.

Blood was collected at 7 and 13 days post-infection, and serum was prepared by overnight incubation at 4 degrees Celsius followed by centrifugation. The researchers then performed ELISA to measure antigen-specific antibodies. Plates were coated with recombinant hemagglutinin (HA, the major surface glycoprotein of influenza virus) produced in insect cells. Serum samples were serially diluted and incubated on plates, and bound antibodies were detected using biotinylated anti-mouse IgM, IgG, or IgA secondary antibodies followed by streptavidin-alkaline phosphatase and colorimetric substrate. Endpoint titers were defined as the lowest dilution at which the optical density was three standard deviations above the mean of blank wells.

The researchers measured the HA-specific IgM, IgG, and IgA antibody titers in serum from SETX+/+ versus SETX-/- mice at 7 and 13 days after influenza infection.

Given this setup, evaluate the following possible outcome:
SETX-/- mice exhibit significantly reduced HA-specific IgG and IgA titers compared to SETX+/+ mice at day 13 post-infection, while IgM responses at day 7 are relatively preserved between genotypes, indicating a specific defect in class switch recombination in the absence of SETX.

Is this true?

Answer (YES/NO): NO